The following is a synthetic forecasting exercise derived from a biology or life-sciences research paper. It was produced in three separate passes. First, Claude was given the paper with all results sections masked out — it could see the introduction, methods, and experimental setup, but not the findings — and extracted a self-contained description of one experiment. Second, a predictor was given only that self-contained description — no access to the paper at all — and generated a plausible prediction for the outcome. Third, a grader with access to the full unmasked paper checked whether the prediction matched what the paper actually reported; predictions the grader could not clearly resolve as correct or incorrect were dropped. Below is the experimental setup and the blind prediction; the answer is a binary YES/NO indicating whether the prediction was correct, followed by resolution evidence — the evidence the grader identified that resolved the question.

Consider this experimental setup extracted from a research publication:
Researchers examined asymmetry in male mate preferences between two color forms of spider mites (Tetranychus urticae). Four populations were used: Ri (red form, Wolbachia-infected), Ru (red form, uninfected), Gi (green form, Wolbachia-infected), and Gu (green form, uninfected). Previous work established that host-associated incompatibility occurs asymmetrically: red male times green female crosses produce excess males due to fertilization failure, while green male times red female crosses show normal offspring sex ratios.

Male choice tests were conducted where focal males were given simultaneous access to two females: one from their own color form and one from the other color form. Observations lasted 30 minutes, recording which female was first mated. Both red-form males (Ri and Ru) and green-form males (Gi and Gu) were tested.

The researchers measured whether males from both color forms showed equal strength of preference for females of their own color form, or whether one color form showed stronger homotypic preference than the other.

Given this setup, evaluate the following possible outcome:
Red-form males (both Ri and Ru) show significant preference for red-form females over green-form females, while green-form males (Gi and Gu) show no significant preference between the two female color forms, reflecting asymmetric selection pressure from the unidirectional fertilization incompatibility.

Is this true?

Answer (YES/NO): NO